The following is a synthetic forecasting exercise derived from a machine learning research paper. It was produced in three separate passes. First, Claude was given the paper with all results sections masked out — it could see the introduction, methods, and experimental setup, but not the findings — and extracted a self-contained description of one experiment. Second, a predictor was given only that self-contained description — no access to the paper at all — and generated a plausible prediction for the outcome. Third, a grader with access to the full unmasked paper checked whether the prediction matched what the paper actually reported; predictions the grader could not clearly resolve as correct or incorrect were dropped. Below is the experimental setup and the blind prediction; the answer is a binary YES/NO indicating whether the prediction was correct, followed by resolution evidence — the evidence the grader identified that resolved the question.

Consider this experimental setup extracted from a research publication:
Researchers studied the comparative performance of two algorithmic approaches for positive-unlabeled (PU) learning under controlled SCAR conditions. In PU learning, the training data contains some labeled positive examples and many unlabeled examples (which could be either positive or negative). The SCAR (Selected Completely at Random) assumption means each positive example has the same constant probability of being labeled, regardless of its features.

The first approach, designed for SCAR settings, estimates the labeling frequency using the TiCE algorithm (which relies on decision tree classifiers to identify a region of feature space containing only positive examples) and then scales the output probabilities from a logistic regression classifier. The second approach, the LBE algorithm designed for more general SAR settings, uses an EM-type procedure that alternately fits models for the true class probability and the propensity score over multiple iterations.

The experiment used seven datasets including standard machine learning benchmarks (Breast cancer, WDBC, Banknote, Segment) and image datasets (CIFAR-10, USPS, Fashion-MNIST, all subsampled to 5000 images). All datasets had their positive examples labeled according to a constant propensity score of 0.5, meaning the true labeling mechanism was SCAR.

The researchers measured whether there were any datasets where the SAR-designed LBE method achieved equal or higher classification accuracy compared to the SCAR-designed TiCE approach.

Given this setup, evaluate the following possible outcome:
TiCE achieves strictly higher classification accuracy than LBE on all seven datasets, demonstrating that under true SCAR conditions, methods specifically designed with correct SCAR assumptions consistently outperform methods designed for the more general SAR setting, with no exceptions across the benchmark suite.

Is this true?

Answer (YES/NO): NO